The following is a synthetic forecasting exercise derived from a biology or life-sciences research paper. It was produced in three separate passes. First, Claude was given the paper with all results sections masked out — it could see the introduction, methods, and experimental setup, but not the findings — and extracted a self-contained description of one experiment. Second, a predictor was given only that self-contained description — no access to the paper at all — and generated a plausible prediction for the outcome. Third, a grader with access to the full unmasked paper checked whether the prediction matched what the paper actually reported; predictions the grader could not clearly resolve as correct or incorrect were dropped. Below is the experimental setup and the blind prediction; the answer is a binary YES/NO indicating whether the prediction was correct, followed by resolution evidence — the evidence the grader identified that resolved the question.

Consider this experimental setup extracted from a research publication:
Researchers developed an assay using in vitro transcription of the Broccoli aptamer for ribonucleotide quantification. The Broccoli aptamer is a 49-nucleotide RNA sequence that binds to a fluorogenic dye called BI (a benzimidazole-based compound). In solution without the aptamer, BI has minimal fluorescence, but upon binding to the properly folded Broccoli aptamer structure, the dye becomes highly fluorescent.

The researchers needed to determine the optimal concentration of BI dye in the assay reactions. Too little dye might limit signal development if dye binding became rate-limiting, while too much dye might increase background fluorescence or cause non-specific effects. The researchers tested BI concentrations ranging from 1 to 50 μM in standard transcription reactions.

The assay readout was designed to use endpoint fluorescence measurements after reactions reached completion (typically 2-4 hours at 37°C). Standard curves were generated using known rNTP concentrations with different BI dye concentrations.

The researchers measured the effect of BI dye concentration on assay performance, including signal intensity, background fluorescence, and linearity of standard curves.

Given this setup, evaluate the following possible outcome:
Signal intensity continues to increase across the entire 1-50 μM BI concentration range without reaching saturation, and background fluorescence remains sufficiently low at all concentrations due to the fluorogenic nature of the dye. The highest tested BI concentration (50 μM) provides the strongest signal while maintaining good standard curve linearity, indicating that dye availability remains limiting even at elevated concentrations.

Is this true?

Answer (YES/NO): NO